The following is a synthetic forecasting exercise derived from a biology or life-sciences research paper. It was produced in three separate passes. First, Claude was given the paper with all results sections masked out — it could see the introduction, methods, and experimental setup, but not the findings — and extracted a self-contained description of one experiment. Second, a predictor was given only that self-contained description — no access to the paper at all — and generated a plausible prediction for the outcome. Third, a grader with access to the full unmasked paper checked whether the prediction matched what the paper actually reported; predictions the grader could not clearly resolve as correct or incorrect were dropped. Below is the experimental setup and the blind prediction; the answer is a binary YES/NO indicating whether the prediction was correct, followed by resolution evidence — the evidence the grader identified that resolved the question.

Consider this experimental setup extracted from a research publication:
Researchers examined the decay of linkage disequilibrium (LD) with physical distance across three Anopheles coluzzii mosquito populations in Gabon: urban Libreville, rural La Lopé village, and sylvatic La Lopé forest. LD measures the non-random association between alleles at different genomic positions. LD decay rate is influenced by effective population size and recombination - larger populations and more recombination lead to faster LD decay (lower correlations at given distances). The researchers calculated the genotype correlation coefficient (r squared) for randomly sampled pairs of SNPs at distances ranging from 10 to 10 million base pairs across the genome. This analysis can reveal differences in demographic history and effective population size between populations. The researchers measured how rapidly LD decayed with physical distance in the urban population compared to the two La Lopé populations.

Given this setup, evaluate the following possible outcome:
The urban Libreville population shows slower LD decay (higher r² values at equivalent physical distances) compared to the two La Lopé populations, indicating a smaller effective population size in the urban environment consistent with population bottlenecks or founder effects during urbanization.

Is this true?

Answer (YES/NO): YES